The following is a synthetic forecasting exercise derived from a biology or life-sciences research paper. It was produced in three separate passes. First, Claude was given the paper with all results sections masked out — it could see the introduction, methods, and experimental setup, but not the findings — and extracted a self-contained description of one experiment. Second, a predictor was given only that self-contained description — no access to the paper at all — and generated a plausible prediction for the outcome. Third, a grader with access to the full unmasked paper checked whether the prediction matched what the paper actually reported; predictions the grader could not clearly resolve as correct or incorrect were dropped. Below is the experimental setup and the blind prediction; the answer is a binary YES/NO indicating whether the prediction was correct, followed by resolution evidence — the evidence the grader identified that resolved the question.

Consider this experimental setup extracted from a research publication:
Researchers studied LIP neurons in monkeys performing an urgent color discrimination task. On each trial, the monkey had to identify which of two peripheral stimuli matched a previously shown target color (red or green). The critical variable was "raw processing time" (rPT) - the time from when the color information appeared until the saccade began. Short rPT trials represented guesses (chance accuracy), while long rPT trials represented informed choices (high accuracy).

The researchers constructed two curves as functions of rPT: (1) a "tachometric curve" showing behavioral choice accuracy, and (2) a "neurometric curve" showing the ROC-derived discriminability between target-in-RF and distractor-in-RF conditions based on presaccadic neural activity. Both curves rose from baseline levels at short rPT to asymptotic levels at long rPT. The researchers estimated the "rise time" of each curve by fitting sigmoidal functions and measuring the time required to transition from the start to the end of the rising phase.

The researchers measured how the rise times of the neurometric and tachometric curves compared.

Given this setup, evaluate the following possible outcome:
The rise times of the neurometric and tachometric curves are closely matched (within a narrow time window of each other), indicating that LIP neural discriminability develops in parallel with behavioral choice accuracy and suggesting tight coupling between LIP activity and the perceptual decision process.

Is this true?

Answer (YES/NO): YES